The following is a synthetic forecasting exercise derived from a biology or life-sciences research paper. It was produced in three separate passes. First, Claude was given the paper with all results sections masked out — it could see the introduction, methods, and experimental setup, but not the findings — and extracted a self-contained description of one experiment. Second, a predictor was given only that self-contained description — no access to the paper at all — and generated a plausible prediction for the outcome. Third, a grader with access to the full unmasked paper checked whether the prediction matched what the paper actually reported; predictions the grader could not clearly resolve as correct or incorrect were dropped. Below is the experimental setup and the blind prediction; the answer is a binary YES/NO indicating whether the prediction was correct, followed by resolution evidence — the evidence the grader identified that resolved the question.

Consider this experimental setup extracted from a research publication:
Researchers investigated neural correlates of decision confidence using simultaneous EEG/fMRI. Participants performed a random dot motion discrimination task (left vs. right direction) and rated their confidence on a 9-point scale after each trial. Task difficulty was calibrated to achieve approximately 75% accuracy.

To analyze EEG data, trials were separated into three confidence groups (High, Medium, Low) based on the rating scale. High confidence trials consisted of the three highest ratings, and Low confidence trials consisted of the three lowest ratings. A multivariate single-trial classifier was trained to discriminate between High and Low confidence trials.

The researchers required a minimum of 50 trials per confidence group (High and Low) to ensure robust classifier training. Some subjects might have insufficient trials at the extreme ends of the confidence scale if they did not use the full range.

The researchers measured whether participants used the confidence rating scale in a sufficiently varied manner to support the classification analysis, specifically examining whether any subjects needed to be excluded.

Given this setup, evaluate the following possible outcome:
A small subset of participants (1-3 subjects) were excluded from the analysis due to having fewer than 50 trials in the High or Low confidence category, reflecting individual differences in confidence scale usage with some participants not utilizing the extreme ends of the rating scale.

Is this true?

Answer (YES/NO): YES